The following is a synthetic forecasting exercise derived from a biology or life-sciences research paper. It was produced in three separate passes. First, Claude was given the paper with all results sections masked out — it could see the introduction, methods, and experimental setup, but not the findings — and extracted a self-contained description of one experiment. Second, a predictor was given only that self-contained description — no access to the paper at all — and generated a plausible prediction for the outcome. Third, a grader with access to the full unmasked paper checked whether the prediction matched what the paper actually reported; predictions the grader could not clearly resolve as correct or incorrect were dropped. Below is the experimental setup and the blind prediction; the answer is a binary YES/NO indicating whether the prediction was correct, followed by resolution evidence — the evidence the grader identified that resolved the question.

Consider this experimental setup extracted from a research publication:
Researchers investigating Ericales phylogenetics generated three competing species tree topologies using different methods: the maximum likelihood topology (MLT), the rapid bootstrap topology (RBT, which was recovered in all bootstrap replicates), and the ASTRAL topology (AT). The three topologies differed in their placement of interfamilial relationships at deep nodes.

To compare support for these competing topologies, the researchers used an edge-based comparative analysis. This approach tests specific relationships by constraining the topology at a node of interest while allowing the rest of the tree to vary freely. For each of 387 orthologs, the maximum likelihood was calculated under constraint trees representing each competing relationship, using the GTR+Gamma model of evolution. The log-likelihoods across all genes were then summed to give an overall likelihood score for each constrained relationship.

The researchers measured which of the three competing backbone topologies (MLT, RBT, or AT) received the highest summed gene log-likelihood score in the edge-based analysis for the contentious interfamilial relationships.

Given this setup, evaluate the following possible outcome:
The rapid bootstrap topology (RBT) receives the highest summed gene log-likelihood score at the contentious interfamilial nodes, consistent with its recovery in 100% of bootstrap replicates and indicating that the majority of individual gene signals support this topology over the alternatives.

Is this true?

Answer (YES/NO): NO